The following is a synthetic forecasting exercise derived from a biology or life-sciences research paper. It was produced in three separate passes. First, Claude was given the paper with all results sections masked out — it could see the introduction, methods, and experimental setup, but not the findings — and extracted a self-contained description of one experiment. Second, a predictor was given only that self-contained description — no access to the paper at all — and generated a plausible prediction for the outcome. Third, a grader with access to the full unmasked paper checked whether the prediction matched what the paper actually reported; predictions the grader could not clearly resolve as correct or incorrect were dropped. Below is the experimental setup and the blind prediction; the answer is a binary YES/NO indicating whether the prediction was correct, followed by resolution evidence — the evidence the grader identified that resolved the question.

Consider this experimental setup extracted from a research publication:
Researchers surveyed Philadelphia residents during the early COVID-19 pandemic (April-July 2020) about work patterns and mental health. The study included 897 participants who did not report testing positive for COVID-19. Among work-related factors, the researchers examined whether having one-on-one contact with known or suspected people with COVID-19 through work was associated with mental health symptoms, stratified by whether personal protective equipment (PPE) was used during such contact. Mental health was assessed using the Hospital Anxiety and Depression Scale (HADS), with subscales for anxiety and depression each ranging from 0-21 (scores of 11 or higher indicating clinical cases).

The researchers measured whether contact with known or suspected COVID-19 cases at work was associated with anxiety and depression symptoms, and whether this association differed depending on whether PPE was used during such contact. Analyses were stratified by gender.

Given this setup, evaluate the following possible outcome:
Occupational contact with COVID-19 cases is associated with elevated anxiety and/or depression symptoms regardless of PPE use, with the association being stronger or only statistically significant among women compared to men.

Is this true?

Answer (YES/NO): NO